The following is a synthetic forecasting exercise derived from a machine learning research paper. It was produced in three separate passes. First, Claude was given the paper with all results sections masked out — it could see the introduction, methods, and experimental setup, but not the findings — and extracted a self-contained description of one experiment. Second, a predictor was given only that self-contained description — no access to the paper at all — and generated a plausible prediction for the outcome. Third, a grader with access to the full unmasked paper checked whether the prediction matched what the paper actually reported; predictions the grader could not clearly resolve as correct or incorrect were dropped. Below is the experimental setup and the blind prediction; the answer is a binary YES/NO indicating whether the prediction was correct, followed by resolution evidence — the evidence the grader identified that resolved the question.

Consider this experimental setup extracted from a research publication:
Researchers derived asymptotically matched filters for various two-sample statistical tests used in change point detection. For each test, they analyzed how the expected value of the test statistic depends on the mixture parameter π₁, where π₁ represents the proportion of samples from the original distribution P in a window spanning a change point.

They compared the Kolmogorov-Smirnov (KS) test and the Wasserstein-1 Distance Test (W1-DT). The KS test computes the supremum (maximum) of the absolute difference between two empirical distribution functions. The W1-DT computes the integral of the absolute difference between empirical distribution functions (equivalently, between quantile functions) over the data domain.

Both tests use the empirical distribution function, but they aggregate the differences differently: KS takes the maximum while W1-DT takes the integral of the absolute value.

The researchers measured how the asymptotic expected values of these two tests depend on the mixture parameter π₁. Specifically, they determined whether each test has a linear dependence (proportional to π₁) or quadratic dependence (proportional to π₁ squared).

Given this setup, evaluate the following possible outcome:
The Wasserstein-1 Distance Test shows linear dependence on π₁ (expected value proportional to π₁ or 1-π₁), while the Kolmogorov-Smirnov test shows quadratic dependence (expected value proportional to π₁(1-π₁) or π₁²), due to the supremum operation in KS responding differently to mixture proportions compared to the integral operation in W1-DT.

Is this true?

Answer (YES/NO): NO